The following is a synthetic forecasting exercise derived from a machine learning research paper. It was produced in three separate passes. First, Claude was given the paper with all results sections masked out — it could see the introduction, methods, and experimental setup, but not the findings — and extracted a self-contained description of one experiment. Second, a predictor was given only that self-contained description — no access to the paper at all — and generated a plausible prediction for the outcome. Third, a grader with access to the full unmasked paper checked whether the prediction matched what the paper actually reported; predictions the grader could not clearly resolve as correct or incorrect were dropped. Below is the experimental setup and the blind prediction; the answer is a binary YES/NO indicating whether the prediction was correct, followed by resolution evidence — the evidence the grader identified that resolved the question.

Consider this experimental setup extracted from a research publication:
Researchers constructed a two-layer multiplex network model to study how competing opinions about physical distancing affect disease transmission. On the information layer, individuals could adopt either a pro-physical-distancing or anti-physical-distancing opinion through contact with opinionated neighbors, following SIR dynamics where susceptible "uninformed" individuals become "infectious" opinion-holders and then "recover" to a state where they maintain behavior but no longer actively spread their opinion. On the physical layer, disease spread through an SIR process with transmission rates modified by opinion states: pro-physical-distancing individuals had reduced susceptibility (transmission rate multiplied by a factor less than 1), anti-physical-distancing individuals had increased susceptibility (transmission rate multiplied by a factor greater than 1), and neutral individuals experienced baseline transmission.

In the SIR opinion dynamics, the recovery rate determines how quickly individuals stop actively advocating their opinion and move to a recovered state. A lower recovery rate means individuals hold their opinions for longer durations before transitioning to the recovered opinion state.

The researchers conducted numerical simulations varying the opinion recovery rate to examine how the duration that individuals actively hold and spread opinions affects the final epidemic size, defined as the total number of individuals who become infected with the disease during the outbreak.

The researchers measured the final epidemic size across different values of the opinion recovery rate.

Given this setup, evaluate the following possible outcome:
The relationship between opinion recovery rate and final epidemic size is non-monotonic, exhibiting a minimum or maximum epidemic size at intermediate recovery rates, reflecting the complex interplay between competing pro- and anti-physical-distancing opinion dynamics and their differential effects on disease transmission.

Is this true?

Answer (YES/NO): YES